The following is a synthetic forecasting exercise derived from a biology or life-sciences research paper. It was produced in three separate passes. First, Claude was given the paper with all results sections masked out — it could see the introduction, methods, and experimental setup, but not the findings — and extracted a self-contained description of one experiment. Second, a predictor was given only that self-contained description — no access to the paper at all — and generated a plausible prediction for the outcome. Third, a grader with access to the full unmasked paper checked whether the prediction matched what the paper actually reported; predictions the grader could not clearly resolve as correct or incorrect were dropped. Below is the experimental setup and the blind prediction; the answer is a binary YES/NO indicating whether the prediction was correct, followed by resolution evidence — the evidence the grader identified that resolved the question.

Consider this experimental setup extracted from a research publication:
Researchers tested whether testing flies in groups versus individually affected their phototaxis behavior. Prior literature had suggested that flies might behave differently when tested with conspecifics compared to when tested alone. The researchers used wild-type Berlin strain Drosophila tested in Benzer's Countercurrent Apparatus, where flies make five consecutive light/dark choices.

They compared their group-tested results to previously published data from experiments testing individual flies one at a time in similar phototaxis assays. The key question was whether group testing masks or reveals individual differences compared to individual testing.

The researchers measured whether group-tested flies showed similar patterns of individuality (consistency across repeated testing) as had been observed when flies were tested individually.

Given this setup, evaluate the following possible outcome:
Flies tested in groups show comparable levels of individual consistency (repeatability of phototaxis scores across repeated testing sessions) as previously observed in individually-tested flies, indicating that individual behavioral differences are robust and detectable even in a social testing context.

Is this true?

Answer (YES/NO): YES